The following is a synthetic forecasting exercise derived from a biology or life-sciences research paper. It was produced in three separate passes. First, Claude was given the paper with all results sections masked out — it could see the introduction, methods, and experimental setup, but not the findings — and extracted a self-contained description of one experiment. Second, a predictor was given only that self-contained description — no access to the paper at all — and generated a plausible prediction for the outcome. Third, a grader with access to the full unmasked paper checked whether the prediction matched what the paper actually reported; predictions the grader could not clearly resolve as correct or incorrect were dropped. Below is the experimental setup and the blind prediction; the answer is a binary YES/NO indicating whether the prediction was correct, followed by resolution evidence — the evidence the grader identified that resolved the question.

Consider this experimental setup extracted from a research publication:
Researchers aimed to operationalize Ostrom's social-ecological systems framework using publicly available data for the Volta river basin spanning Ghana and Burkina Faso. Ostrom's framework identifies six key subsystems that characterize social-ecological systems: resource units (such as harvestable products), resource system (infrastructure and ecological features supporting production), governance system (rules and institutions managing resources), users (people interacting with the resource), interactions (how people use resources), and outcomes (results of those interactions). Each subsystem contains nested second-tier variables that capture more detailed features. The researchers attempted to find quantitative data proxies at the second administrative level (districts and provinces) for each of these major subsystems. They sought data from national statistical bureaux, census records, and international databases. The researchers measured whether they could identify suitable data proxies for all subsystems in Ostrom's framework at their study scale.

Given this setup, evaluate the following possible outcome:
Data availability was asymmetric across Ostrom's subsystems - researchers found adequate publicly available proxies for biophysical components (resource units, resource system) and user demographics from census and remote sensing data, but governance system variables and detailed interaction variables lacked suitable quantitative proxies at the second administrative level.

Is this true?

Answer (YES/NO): NO